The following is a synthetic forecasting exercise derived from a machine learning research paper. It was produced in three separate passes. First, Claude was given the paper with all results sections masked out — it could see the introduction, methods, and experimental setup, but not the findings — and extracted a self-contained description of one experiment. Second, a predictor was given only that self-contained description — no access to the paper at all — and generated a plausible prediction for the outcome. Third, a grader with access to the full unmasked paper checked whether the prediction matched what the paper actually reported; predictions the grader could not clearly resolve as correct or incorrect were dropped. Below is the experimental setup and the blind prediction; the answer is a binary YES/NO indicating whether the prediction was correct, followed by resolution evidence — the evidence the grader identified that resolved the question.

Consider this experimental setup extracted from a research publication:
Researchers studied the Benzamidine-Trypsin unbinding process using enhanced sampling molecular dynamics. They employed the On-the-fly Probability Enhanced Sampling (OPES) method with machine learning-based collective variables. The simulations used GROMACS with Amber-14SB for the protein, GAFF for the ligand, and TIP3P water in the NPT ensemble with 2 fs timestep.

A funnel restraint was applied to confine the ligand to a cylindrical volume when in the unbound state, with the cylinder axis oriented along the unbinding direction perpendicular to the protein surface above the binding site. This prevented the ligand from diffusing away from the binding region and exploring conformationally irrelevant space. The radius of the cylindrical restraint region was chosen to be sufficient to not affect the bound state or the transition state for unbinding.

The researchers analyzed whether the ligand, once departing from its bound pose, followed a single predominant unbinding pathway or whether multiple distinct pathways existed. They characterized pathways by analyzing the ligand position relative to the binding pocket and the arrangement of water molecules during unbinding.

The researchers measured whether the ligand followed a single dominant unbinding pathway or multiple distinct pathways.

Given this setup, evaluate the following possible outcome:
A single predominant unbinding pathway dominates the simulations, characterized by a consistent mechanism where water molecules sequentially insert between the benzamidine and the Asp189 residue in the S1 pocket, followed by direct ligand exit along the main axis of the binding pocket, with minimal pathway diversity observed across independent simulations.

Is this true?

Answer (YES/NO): NO